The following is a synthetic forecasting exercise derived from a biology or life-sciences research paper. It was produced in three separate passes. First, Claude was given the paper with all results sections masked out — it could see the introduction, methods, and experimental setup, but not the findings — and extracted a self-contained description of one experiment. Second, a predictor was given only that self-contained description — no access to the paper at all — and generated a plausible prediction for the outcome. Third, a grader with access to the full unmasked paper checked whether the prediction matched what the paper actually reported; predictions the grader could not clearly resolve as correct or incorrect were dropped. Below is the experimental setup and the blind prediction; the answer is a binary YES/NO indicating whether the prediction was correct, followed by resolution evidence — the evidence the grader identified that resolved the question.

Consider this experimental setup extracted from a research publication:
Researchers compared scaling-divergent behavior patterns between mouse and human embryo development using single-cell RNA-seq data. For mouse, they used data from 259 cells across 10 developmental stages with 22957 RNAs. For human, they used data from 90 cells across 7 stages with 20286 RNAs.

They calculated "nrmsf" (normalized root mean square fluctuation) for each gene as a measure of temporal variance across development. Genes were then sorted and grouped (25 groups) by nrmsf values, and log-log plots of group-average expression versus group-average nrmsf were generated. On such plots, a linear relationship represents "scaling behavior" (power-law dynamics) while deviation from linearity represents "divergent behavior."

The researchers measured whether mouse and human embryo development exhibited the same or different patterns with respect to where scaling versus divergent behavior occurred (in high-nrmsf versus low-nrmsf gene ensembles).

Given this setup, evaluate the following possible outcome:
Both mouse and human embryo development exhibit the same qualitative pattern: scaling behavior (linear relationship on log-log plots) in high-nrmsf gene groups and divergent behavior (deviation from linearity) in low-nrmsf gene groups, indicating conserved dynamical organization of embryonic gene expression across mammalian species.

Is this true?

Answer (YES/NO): YES